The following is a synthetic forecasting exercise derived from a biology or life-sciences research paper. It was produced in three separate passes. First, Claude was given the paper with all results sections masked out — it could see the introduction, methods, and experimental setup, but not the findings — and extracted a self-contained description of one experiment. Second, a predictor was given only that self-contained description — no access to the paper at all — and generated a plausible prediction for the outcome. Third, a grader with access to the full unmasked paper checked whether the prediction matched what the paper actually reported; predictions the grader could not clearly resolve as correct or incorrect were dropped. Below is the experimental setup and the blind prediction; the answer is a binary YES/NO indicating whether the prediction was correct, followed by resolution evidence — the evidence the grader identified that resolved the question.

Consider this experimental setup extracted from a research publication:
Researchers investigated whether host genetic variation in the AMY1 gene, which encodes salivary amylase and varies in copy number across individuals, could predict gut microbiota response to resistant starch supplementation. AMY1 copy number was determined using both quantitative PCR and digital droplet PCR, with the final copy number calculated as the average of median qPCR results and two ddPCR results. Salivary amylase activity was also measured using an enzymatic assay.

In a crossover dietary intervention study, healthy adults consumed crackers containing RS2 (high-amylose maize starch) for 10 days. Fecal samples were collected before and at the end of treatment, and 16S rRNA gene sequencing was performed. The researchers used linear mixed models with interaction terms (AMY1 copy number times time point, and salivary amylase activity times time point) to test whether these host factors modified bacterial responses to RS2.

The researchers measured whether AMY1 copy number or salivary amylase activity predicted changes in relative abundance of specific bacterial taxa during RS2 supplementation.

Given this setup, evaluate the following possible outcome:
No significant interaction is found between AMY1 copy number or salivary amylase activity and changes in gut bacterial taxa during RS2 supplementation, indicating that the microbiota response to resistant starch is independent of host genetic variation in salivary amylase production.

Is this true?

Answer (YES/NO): YES